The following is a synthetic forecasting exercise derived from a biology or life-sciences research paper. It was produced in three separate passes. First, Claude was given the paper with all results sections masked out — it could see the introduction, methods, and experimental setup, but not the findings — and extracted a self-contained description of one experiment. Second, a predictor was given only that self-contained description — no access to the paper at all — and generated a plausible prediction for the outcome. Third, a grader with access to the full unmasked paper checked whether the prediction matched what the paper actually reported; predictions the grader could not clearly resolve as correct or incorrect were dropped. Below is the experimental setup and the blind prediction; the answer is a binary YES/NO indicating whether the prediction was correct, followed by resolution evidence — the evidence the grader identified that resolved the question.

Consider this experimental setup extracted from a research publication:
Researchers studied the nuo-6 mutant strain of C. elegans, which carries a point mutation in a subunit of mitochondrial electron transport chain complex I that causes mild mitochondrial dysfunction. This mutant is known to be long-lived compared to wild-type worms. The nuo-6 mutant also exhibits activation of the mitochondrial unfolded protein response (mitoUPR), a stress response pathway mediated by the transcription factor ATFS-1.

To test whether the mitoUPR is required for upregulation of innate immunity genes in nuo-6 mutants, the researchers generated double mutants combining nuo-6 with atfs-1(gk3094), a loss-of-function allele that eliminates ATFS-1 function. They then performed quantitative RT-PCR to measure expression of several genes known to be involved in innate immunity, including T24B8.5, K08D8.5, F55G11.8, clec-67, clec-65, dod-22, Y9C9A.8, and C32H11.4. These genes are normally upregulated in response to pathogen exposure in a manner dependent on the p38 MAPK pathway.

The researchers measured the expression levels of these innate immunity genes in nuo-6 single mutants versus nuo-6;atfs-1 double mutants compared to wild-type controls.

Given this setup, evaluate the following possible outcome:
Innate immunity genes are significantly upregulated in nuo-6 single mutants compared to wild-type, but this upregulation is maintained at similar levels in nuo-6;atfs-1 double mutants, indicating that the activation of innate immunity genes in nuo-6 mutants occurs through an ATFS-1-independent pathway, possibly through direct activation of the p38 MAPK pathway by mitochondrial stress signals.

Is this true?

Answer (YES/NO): NO